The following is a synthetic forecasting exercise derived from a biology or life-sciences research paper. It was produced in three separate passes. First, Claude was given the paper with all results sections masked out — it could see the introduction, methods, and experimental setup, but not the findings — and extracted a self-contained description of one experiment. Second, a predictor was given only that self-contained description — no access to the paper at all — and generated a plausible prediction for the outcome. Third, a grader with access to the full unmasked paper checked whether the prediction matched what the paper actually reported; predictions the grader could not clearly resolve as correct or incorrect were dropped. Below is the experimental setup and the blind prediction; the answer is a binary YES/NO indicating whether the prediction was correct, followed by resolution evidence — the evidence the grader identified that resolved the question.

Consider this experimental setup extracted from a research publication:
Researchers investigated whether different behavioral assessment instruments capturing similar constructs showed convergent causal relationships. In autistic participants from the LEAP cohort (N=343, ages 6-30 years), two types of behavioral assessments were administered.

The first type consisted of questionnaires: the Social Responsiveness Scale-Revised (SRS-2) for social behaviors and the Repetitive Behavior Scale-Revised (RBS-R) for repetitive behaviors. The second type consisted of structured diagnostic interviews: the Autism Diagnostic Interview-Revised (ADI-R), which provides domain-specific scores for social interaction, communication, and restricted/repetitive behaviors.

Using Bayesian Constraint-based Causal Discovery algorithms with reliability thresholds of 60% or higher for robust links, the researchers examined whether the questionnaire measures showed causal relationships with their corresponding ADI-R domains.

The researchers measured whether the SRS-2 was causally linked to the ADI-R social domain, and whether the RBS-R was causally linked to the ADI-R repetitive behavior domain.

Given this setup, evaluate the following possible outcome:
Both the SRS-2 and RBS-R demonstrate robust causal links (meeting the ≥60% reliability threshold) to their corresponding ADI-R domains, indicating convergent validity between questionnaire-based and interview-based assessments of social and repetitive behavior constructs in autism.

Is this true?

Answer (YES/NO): YES